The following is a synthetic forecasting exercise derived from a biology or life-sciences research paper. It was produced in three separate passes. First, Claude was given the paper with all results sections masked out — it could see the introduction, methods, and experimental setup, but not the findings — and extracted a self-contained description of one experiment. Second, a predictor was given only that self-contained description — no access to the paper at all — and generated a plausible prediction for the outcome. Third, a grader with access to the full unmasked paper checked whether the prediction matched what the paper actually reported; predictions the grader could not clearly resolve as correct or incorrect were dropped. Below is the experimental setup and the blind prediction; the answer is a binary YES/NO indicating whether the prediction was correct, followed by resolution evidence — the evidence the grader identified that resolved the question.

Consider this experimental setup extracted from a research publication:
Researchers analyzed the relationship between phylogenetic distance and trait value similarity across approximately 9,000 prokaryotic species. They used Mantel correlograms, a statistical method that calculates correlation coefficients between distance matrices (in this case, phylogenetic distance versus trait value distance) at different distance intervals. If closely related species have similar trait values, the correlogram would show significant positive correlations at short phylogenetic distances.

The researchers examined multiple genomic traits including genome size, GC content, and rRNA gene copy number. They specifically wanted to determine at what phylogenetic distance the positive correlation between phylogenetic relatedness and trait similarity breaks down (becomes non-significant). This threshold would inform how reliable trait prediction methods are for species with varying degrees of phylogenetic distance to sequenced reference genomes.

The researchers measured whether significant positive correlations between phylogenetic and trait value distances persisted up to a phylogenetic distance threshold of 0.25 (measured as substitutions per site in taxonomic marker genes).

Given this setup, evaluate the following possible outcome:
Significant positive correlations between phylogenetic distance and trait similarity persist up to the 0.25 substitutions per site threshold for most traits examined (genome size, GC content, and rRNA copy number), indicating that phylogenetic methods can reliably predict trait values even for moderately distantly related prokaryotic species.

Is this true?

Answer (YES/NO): YES